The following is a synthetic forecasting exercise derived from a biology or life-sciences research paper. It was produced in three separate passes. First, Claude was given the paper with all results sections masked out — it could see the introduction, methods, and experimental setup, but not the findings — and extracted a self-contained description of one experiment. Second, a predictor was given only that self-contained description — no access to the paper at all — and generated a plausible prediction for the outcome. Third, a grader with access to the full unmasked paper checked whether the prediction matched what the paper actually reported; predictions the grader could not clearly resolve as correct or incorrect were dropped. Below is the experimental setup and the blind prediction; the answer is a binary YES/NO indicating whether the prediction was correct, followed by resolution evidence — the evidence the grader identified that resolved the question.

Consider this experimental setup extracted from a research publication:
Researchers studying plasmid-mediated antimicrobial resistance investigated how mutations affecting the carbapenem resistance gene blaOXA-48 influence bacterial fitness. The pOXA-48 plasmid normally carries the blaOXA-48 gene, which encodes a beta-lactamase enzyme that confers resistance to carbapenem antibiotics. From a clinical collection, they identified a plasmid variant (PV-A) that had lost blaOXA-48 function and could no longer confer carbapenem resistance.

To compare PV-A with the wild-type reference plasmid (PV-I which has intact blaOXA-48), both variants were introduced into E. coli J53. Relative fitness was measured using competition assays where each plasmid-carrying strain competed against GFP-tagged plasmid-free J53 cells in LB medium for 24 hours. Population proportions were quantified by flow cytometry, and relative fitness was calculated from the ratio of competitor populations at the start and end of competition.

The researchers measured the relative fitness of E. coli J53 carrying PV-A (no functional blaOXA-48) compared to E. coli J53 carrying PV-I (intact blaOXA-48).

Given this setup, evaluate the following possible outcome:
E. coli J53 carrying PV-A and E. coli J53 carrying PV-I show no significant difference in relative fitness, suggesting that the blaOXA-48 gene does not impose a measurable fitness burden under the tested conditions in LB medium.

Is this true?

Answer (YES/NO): NO